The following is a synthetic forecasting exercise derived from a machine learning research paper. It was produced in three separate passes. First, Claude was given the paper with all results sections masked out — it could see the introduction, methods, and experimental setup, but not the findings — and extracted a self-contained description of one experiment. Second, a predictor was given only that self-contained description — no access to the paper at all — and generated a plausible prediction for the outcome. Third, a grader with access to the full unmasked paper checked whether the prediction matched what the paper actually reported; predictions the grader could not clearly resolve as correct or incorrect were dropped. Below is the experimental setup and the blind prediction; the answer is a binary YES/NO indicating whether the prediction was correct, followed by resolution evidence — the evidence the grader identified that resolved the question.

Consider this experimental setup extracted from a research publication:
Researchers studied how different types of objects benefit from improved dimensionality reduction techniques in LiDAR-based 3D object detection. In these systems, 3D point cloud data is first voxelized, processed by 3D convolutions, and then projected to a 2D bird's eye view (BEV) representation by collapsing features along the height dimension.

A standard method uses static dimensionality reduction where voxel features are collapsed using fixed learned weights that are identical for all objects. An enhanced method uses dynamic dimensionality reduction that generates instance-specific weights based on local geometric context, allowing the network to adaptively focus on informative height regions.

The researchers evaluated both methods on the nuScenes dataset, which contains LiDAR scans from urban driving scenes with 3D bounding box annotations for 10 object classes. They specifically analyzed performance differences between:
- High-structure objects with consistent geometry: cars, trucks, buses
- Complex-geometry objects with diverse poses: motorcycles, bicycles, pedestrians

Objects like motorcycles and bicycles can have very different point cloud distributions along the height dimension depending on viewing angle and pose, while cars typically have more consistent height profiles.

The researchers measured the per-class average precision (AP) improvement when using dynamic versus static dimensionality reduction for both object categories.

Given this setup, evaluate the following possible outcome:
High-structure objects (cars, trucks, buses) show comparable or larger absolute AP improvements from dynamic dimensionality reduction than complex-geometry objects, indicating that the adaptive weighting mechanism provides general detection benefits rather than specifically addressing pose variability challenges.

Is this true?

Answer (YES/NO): NO